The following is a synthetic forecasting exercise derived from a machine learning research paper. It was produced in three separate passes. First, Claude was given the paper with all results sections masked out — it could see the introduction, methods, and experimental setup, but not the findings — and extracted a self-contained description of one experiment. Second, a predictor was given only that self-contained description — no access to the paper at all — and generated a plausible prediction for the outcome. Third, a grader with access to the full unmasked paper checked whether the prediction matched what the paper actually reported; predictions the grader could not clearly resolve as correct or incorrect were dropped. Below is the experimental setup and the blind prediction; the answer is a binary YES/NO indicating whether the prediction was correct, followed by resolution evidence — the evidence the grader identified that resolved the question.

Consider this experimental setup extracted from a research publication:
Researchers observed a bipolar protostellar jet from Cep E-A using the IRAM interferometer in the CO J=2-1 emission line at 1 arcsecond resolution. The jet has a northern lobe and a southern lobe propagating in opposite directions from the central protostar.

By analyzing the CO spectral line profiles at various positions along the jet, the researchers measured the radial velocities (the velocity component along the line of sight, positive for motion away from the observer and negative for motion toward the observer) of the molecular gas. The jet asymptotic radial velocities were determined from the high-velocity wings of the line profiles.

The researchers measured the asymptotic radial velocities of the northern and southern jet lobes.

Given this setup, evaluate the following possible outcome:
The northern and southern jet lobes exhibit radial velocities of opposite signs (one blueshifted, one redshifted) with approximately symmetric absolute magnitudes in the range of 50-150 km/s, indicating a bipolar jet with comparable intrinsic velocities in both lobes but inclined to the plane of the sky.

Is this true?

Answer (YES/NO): NO